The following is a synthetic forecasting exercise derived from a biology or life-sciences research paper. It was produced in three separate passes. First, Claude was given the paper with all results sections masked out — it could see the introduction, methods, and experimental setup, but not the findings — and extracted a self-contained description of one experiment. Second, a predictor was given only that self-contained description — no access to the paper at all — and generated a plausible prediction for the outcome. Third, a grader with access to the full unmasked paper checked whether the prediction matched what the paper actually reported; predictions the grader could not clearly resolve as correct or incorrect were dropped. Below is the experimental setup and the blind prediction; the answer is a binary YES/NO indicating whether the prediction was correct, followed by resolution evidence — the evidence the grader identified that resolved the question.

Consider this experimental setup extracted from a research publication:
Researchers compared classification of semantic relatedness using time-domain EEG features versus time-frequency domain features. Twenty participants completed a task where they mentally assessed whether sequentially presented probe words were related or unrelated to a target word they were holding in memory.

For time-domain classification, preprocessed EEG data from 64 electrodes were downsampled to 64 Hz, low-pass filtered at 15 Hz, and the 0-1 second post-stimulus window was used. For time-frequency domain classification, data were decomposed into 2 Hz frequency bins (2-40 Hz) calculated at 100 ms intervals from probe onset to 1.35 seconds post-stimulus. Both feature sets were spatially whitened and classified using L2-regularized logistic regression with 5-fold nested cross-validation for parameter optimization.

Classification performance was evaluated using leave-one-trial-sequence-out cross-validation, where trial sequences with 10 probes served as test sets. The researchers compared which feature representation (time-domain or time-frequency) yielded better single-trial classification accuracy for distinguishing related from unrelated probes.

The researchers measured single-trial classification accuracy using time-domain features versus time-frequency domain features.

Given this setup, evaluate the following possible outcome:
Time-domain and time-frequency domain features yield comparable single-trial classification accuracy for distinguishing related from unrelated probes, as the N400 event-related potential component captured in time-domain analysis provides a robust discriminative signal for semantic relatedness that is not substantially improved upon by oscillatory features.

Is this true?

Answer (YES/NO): NO